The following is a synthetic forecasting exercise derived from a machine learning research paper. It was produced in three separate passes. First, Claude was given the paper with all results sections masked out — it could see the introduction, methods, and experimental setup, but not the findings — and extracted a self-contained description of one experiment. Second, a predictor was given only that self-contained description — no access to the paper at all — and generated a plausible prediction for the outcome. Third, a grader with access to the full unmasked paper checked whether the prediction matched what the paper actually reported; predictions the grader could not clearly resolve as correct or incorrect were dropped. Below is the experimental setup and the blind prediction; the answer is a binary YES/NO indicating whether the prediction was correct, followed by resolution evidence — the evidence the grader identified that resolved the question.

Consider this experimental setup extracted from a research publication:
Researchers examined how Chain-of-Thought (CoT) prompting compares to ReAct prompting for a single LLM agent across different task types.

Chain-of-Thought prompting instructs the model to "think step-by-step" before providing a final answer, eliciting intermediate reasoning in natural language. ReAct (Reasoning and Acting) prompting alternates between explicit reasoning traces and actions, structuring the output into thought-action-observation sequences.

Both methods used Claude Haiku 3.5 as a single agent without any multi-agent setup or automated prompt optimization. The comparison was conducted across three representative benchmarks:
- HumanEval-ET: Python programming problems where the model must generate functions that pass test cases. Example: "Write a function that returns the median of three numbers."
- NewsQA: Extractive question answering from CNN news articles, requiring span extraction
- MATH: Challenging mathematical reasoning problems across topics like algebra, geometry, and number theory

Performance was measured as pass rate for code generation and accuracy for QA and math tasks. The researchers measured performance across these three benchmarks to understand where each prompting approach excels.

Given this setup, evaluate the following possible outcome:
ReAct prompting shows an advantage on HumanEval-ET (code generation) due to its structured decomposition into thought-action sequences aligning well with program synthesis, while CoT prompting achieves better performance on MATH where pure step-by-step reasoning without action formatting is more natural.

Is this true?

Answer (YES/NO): NO